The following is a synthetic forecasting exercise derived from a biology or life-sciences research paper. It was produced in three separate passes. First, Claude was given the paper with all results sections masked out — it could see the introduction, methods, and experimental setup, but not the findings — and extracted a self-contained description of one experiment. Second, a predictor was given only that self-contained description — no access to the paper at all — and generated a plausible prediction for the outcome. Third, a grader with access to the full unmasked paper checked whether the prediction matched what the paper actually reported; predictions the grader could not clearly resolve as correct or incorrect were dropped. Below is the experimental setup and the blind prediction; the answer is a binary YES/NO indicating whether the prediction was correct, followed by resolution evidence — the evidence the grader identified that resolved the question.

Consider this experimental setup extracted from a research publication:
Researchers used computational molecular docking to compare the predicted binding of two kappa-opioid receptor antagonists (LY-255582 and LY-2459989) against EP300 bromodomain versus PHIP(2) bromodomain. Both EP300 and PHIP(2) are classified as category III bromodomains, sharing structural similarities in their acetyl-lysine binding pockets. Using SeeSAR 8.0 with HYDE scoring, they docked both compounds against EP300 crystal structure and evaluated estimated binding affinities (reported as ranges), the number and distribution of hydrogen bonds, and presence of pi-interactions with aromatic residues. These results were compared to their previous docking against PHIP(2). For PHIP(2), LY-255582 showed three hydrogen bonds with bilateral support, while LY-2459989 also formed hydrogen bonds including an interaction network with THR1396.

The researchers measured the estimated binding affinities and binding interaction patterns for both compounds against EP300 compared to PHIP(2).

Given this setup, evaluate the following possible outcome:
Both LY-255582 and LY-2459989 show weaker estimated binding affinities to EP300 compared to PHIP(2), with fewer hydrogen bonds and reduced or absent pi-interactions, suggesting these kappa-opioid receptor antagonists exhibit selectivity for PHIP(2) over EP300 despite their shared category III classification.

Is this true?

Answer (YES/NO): NO